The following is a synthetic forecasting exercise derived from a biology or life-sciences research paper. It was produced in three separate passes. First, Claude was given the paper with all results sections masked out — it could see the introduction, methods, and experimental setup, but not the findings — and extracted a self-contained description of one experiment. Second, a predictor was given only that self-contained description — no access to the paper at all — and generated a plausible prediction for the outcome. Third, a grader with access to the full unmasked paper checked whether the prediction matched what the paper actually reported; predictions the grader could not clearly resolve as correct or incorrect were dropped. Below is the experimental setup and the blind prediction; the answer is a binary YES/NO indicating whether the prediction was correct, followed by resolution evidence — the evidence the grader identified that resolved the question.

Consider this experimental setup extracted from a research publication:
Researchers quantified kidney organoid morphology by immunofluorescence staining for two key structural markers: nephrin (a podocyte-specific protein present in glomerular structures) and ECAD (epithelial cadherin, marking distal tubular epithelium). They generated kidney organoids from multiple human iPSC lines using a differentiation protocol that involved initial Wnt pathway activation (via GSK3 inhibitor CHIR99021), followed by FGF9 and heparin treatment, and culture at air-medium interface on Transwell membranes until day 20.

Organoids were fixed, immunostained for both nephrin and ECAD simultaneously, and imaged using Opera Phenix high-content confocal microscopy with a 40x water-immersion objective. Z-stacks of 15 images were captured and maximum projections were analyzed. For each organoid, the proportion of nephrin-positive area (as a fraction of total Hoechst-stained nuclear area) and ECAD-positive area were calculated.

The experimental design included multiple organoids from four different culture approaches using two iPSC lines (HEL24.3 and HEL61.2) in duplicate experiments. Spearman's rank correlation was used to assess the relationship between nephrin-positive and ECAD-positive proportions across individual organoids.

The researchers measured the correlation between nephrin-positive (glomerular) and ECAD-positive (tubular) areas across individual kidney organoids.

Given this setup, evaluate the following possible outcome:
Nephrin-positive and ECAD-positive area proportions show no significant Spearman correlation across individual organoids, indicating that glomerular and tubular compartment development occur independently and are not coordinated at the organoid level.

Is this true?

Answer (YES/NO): NO